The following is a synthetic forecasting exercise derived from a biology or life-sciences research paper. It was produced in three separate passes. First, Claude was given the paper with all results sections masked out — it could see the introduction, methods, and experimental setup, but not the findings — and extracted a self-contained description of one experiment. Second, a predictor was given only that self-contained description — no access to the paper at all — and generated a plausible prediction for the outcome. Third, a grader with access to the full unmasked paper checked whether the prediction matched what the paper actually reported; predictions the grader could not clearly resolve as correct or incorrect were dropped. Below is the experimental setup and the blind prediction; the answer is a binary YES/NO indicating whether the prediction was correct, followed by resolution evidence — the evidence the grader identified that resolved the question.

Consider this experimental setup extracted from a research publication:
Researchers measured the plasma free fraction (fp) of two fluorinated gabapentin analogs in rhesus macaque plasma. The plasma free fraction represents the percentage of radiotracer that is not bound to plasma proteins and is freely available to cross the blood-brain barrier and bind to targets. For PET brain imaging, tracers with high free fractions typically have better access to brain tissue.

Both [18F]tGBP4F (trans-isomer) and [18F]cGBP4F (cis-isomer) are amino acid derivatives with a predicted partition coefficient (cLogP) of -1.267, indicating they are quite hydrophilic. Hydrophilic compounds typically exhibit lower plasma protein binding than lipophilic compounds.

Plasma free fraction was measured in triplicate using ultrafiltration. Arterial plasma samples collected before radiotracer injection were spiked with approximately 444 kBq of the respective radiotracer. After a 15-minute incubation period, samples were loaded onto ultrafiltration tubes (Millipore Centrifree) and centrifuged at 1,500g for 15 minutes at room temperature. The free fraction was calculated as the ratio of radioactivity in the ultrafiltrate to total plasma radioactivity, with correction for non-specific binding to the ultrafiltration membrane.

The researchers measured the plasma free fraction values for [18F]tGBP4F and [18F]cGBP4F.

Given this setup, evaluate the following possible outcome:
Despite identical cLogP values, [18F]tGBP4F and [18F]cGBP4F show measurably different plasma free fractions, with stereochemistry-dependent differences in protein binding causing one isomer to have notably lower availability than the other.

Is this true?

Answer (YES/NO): NO